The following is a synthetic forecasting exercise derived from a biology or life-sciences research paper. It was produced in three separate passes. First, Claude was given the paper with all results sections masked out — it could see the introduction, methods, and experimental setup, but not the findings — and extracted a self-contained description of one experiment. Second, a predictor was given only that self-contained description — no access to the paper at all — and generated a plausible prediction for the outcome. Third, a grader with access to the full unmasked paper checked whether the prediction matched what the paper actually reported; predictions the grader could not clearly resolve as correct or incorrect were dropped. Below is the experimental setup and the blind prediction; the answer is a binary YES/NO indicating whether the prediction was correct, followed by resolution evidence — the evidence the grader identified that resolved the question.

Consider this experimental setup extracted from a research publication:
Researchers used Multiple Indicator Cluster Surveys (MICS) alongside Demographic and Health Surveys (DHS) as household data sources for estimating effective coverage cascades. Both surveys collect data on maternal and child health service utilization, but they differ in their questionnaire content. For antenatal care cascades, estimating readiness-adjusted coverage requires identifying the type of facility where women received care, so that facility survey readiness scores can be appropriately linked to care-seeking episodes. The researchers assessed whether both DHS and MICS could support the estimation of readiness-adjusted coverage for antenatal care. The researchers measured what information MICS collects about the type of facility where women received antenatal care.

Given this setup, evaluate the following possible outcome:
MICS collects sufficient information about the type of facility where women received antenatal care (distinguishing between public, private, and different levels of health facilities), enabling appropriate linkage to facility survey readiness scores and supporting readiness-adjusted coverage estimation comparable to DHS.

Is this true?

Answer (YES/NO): NO